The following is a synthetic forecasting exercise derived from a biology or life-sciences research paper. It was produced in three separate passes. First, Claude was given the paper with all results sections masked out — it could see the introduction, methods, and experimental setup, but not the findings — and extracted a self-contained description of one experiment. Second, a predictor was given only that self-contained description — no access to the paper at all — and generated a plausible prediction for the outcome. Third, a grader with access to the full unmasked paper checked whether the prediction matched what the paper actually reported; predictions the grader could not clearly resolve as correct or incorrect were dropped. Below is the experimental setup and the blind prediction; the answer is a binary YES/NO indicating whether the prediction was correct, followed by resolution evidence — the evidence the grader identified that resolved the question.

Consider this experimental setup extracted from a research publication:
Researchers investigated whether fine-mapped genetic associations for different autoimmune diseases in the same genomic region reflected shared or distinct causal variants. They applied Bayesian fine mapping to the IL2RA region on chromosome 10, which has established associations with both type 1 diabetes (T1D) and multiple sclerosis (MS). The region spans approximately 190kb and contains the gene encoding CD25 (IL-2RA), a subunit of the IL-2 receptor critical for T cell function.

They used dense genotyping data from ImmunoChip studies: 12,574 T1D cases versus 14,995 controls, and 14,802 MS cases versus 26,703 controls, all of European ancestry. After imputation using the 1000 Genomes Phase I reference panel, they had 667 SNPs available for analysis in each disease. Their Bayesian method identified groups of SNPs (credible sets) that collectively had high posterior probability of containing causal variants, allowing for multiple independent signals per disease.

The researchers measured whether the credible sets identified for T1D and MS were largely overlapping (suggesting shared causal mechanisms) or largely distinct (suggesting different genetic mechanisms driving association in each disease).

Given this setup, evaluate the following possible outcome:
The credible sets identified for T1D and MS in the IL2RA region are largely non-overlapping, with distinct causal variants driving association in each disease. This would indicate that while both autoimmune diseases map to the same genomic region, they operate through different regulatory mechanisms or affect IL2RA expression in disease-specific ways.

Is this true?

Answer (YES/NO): NO